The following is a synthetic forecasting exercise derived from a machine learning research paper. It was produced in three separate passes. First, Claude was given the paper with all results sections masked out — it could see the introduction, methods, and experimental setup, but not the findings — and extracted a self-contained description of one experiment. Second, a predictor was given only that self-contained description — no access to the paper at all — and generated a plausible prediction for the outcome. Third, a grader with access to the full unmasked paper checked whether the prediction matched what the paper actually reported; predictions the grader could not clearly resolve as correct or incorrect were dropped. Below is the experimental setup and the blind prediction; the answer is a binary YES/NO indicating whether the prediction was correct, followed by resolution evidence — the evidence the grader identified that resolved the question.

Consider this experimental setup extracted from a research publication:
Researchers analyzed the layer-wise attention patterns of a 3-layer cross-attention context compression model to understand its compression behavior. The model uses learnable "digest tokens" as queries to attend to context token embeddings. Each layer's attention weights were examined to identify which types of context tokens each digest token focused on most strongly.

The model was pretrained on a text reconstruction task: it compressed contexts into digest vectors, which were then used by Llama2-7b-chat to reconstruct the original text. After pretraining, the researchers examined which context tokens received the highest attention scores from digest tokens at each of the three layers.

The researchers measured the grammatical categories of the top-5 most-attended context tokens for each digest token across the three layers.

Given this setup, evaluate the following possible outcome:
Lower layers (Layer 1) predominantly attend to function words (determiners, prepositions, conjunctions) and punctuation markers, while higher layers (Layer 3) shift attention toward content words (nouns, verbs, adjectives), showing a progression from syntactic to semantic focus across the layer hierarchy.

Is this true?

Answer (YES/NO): YES